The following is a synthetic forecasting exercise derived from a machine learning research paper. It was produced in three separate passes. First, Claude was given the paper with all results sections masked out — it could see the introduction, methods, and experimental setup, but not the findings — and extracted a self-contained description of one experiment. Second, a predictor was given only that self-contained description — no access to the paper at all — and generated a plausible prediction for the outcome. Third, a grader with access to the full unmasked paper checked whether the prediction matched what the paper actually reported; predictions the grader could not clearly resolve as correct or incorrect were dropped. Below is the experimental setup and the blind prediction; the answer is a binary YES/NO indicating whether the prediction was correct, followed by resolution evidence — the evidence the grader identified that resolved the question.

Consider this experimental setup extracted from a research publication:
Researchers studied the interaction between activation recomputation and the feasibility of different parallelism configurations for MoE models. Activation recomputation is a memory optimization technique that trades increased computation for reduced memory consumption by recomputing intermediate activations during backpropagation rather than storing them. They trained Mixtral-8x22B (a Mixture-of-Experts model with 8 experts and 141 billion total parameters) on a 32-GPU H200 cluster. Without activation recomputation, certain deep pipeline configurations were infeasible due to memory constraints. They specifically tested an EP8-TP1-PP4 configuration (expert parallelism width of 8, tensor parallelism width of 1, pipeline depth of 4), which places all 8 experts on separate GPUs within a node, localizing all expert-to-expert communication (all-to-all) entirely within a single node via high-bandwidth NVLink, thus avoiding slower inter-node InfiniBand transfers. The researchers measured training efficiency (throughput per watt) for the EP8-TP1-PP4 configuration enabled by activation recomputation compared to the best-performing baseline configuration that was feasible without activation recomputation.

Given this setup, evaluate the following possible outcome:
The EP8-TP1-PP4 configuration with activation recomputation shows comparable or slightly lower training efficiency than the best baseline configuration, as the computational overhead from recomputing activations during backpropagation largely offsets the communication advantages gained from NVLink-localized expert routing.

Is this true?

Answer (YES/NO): NO